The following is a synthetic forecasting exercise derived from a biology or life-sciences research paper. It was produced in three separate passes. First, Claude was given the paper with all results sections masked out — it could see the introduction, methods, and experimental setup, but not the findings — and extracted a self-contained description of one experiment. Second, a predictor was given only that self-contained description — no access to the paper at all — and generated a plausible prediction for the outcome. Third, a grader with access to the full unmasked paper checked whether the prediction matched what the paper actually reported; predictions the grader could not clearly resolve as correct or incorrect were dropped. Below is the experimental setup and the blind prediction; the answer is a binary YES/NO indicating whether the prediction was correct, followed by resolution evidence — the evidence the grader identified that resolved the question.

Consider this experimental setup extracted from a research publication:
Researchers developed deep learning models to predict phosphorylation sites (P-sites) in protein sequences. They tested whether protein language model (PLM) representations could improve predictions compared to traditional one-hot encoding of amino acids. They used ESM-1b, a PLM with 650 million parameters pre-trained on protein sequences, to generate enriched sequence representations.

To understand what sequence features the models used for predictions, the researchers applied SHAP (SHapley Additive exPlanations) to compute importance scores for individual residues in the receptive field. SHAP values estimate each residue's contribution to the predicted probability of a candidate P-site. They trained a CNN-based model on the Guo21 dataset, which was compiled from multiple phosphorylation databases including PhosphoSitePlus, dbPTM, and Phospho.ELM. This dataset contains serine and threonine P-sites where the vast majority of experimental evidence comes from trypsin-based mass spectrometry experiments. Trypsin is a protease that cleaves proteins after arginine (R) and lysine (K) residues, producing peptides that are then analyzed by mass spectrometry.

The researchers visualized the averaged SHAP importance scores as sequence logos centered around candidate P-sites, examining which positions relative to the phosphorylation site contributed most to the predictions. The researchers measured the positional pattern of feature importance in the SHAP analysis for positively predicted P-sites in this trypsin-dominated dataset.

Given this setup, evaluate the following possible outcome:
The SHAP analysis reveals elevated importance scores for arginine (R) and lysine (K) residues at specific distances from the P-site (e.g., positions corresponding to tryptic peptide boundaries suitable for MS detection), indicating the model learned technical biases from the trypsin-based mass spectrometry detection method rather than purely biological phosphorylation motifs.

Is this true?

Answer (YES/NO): YES